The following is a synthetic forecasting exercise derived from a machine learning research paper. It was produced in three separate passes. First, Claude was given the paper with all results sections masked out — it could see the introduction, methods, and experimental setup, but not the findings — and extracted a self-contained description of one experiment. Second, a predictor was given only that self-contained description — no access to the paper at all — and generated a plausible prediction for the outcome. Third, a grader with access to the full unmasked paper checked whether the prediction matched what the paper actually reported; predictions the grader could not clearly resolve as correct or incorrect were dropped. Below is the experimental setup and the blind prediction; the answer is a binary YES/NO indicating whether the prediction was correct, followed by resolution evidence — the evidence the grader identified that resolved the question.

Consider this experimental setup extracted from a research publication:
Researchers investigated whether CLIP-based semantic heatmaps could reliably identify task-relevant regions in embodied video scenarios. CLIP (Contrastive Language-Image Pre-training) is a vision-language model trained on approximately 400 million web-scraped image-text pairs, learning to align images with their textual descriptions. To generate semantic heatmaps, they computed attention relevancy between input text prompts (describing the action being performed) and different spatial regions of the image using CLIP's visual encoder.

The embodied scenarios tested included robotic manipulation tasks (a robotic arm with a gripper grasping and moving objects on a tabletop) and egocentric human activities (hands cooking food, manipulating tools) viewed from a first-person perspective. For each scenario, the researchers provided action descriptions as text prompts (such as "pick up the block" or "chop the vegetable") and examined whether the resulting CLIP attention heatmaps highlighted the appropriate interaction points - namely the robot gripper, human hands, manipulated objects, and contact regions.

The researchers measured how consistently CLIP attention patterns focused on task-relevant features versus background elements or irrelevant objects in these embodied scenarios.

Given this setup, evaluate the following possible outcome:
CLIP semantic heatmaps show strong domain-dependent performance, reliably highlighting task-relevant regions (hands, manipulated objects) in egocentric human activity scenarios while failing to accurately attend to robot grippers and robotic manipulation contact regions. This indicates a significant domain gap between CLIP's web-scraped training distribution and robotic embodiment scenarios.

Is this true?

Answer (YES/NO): NO